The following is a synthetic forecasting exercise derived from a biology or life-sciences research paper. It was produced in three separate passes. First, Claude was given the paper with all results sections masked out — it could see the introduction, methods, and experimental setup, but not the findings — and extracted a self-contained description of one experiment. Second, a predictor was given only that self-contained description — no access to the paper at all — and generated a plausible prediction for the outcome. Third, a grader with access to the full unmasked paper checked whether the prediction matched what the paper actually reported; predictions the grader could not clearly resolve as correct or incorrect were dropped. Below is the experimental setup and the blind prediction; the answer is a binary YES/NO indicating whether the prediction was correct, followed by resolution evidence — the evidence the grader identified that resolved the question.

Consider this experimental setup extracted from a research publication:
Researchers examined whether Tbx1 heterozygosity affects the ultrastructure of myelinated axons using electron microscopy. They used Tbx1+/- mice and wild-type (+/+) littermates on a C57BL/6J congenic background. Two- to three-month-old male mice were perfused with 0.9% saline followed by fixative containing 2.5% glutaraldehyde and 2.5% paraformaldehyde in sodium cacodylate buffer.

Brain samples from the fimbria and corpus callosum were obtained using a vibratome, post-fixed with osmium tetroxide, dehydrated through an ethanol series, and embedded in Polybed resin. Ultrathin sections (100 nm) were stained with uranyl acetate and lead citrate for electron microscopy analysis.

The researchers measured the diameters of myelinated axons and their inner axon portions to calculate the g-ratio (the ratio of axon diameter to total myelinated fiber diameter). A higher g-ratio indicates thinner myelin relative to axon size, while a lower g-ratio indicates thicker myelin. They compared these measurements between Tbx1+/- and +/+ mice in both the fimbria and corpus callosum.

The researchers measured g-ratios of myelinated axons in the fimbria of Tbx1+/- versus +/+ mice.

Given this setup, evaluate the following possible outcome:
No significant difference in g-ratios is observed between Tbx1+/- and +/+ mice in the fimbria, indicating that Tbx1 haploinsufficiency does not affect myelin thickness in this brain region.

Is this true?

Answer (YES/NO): NO